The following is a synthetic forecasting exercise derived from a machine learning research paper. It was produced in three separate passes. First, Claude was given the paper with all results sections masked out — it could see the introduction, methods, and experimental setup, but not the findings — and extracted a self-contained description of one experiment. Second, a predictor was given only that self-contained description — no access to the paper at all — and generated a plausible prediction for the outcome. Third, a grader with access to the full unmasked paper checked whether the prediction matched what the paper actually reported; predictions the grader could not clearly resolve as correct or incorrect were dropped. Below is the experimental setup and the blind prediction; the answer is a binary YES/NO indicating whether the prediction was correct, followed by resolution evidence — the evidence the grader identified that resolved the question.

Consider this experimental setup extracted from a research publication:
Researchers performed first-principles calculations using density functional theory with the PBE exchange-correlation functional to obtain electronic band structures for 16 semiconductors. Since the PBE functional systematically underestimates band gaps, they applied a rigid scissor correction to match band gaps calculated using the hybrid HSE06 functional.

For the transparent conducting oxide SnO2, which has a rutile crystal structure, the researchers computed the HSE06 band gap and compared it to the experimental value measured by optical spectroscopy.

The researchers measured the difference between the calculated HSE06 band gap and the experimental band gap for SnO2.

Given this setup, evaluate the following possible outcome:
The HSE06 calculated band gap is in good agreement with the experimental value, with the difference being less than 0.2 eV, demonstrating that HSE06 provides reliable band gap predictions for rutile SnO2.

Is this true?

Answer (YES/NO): NO